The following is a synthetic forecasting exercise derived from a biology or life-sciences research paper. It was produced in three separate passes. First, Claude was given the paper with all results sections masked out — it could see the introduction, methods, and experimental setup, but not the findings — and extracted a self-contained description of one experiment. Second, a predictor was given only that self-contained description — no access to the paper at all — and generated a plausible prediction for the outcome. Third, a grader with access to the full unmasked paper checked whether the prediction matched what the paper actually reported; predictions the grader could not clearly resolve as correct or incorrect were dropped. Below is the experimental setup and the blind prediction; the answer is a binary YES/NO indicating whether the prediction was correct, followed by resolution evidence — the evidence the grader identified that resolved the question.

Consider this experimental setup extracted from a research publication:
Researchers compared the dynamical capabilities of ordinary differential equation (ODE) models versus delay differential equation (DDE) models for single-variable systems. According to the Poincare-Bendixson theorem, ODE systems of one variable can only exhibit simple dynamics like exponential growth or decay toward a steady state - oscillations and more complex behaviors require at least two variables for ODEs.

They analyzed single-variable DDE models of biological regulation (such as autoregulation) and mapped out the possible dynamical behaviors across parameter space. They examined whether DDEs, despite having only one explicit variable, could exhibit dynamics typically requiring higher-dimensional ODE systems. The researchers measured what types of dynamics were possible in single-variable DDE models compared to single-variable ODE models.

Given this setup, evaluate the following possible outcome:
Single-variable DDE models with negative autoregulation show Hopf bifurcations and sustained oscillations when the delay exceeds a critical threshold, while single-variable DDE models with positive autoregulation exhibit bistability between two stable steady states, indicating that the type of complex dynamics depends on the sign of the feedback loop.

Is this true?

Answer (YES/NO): YES